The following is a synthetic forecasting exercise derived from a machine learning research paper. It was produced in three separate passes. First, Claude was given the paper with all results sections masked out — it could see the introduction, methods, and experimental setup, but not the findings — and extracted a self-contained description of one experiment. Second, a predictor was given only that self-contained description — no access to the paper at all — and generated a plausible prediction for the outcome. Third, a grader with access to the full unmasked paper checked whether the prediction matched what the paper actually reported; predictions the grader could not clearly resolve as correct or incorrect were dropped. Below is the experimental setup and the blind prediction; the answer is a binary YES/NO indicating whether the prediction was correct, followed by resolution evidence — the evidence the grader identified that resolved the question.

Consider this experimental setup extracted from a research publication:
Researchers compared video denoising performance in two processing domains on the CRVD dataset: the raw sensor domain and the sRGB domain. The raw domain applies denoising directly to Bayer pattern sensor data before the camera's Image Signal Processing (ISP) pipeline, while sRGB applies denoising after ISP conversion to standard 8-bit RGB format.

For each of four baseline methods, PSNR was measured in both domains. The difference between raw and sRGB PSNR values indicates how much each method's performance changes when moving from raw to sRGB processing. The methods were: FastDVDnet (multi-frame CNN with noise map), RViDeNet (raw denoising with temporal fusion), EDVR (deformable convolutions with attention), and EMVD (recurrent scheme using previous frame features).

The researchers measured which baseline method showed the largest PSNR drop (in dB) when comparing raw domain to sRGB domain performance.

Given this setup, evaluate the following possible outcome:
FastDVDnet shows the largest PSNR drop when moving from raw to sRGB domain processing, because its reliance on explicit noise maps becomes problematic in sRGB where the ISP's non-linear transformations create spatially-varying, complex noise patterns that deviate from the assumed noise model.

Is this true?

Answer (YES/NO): NO